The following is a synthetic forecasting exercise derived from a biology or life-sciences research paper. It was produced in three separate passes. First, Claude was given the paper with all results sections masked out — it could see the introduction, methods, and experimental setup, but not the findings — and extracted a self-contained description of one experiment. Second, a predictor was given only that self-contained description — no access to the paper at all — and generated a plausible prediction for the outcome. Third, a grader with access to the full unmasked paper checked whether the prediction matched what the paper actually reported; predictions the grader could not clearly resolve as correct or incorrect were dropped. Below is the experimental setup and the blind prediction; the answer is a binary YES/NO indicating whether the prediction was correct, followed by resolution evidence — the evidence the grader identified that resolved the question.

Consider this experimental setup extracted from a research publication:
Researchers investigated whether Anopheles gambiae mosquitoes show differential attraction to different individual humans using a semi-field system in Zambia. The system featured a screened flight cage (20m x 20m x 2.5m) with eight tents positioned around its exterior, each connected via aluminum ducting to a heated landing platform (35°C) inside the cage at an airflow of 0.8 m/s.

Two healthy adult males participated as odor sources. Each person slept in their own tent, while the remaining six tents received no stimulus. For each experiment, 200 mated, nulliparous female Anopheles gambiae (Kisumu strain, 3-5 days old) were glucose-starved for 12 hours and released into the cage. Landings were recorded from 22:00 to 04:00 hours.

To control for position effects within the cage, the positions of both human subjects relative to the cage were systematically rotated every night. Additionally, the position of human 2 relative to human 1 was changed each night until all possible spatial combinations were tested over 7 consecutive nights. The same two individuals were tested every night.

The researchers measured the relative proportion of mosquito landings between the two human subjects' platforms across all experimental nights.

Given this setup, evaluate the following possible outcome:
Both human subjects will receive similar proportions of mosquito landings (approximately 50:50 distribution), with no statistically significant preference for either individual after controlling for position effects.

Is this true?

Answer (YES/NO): NO